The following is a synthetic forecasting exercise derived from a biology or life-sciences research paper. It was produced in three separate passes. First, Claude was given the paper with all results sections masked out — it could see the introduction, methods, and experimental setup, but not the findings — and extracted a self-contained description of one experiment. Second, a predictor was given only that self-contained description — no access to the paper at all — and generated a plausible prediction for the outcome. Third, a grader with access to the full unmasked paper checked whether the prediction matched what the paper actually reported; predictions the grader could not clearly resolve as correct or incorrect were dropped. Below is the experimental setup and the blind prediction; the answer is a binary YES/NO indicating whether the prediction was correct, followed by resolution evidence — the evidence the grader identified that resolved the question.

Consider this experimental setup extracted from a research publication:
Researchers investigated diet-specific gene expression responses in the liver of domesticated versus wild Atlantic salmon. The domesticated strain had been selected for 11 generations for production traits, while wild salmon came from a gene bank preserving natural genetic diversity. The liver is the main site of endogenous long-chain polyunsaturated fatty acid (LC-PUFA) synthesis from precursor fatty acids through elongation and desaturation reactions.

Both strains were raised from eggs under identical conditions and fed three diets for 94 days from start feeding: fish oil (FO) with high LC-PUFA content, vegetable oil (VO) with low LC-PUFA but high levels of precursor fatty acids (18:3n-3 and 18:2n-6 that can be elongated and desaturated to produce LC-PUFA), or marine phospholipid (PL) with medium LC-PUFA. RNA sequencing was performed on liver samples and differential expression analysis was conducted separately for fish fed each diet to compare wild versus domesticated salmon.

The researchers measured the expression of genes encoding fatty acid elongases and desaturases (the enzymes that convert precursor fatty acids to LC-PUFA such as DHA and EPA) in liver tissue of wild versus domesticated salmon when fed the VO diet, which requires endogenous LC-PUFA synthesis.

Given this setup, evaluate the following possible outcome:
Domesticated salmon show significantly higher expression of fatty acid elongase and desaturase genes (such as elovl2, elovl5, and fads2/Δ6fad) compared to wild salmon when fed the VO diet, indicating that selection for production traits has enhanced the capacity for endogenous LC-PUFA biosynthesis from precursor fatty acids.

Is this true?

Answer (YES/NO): NO